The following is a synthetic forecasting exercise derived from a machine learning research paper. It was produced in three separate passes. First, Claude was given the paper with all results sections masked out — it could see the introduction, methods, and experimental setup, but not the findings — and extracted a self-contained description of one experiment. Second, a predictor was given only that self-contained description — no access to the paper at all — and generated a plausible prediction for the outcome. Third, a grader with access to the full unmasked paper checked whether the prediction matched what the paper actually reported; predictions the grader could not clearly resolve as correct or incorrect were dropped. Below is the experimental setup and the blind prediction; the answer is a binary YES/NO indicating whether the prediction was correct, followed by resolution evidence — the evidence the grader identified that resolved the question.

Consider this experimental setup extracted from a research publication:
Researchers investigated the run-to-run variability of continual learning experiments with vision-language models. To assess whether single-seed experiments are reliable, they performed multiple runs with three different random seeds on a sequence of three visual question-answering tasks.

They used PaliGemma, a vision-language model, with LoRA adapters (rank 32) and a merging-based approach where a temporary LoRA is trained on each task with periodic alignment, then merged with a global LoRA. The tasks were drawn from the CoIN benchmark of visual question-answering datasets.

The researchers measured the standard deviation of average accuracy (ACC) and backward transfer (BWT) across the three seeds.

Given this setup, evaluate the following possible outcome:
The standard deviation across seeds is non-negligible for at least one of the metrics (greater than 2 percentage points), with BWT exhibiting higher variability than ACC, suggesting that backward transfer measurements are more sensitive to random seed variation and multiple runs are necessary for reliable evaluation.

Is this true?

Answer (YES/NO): NO